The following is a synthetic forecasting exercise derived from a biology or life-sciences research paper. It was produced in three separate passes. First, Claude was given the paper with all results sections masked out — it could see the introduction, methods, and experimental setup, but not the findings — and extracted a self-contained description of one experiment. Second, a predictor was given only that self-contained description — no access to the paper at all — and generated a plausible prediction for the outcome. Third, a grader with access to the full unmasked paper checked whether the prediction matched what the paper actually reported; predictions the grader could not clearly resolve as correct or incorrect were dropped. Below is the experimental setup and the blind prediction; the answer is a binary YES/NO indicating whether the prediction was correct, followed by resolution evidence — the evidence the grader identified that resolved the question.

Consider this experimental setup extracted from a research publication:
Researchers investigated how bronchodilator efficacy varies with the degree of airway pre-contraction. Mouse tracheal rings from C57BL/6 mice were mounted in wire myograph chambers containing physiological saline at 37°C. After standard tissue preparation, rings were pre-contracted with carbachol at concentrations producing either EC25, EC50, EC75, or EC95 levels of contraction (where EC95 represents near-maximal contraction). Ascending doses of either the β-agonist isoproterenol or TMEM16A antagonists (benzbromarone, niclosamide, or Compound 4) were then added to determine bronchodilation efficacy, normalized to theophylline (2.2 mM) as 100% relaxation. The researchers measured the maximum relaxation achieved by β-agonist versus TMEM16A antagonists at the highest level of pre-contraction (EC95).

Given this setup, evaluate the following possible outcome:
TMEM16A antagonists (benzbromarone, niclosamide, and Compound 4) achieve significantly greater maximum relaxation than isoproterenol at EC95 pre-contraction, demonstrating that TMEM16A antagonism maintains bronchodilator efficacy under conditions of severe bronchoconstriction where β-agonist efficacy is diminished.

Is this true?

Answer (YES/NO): YES